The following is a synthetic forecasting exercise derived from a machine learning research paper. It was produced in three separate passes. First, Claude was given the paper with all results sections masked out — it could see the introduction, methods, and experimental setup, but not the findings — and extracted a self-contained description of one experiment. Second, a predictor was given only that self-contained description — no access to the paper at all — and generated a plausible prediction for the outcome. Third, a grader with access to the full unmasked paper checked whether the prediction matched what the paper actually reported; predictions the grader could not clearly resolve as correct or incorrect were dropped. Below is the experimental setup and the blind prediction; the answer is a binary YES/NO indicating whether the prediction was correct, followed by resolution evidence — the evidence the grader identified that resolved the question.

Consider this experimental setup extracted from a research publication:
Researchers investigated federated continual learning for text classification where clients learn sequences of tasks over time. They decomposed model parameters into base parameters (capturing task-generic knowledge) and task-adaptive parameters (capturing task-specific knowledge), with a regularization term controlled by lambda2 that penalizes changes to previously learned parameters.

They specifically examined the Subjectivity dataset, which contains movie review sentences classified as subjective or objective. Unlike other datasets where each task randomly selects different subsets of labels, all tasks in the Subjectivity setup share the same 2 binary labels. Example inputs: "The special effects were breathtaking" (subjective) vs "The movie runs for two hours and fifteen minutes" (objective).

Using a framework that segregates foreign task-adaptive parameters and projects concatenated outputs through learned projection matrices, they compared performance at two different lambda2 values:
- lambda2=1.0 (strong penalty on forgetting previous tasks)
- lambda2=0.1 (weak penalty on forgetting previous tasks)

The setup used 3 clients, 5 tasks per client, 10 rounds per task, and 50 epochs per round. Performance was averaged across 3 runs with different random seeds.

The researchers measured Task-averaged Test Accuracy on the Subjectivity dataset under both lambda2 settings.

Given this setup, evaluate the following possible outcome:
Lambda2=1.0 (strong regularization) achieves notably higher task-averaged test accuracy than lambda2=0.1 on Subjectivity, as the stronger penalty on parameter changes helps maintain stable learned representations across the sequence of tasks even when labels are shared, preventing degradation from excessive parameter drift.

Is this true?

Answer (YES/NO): NO